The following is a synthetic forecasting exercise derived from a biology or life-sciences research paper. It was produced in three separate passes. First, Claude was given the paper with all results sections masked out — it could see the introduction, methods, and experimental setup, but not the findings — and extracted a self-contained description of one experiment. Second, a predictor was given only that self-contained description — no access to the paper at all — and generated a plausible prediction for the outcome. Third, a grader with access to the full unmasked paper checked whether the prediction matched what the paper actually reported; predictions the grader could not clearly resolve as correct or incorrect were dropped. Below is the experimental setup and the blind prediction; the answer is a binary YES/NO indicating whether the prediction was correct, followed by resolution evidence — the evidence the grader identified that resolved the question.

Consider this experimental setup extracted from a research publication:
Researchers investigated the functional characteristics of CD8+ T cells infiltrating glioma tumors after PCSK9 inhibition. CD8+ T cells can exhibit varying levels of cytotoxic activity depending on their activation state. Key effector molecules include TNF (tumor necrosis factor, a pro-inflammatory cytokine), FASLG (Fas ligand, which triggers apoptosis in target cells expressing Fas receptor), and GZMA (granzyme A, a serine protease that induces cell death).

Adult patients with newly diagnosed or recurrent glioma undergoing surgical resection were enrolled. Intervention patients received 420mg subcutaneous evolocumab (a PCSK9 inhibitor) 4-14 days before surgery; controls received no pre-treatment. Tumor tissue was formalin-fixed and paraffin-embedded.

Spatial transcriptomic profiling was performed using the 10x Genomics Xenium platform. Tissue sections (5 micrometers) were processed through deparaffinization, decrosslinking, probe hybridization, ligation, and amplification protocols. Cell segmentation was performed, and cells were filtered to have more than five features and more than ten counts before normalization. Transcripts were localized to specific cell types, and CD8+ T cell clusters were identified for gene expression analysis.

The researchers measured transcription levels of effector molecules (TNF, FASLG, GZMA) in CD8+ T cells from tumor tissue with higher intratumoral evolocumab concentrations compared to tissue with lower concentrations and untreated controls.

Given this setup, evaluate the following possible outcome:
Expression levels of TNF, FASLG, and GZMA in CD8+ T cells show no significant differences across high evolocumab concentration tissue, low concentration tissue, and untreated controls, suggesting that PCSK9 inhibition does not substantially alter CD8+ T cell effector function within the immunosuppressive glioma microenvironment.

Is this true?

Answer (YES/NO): NO